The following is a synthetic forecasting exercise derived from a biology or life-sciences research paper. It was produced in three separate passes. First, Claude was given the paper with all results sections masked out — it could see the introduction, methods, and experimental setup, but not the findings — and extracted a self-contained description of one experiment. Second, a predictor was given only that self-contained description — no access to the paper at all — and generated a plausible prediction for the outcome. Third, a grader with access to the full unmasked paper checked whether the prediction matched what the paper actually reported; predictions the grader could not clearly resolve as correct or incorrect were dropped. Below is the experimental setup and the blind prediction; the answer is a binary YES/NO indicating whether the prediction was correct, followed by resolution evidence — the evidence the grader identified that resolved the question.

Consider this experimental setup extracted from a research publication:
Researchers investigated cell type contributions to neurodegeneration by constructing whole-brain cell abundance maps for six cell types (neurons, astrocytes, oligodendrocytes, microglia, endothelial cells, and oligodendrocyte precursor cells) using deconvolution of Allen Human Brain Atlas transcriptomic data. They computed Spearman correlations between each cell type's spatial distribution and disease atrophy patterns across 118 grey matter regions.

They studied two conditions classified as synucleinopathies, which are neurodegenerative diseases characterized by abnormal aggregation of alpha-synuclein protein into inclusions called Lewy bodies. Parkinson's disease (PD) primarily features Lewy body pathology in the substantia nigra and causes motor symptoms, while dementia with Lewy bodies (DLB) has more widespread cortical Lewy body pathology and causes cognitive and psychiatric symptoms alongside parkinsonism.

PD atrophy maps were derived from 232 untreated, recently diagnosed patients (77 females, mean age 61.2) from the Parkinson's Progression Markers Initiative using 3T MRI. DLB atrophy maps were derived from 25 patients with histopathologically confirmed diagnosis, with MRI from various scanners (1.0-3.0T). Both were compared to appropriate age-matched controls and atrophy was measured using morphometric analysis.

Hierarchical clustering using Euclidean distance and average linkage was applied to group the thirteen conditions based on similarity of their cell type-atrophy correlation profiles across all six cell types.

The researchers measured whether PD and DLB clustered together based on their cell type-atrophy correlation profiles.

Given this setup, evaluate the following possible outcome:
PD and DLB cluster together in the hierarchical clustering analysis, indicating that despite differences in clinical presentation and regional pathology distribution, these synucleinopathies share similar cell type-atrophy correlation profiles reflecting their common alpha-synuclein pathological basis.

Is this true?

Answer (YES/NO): NO